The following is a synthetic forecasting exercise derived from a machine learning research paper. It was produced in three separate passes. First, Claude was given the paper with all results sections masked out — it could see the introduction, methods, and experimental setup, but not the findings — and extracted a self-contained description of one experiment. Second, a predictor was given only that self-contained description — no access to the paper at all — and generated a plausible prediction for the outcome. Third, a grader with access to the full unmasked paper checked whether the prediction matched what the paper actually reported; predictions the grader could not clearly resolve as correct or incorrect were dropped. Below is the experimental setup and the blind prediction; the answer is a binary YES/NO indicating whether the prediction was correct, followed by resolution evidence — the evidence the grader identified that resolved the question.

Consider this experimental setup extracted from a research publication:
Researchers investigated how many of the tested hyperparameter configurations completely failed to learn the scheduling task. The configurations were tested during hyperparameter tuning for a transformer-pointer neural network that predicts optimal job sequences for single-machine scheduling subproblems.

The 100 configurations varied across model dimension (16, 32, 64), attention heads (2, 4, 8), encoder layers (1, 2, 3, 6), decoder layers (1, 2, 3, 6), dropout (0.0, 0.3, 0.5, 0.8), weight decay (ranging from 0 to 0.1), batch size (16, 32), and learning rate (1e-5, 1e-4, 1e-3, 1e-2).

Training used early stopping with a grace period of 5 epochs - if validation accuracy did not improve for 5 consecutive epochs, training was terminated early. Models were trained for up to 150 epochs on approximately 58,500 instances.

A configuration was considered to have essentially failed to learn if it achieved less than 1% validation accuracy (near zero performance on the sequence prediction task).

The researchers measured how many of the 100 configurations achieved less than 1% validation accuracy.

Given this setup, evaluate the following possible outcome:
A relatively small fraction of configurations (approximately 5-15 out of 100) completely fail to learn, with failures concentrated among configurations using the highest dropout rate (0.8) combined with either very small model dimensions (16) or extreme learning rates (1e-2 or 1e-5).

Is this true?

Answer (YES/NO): NO